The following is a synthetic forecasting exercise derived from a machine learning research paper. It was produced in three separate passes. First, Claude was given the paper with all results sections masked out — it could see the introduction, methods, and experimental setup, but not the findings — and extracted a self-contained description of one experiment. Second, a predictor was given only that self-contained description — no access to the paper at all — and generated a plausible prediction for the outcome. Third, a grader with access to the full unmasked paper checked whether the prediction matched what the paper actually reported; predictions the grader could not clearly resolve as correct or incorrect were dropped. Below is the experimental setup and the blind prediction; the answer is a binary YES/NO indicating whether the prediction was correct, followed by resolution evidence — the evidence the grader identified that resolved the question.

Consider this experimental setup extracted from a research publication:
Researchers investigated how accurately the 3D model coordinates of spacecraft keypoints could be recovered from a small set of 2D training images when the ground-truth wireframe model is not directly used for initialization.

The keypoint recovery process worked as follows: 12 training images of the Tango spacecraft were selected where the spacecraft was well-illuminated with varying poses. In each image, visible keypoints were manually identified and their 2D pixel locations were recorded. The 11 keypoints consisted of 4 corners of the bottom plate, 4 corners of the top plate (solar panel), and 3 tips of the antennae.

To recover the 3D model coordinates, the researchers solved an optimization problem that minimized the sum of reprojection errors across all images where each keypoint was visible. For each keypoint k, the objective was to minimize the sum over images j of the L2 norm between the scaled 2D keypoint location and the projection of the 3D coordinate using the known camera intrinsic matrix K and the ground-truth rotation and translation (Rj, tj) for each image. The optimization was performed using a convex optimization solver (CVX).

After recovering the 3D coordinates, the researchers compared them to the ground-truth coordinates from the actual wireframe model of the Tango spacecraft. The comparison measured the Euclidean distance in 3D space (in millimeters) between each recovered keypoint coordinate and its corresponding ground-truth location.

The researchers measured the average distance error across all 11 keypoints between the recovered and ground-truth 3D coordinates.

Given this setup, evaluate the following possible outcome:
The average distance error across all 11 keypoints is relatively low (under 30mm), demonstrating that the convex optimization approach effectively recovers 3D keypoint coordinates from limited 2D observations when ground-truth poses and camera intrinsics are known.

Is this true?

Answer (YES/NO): YES